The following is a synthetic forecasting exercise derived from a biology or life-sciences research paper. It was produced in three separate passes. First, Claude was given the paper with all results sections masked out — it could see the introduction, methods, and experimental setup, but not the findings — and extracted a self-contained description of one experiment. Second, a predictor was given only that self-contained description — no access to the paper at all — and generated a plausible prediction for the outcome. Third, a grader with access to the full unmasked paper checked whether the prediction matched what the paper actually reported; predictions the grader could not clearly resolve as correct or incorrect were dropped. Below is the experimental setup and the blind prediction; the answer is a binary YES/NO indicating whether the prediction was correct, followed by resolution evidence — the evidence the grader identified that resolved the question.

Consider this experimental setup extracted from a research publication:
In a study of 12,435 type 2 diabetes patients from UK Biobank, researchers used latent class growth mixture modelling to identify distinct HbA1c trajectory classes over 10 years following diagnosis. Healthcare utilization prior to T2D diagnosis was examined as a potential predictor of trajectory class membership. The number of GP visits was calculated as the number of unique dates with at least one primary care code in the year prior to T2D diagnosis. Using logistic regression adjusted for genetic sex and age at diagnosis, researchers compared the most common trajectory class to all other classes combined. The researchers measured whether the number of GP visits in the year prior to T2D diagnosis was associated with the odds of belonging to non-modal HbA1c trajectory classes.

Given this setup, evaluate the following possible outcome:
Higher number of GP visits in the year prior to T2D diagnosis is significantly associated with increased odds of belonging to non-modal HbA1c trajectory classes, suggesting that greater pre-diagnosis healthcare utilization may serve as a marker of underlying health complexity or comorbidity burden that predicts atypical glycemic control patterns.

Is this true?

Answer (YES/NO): NO